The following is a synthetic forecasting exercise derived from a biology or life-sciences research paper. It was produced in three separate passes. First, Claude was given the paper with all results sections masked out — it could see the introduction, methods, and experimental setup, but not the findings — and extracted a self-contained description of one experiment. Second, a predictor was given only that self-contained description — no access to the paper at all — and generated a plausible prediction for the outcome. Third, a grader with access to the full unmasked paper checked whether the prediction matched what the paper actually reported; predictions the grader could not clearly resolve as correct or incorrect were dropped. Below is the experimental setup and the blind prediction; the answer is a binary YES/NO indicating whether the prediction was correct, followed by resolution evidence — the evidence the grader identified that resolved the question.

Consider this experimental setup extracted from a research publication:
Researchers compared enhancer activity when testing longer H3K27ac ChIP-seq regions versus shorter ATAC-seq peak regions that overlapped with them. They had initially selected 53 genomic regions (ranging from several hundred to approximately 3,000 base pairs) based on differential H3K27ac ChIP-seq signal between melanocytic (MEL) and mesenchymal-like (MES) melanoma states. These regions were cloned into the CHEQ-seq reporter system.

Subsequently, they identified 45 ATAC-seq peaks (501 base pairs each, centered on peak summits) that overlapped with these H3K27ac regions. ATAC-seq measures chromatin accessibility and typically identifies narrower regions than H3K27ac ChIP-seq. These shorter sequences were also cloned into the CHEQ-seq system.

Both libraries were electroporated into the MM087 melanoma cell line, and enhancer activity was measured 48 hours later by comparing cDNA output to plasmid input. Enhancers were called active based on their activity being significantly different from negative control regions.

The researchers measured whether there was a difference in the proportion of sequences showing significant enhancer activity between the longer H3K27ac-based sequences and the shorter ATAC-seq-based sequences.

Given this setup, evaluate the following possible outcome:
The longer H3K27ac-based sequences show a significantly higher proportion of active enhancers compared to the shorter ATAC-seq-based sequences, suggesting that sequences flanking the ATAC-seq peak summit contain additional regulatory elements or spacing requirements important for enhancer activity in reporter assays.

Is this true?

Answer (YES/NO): YES